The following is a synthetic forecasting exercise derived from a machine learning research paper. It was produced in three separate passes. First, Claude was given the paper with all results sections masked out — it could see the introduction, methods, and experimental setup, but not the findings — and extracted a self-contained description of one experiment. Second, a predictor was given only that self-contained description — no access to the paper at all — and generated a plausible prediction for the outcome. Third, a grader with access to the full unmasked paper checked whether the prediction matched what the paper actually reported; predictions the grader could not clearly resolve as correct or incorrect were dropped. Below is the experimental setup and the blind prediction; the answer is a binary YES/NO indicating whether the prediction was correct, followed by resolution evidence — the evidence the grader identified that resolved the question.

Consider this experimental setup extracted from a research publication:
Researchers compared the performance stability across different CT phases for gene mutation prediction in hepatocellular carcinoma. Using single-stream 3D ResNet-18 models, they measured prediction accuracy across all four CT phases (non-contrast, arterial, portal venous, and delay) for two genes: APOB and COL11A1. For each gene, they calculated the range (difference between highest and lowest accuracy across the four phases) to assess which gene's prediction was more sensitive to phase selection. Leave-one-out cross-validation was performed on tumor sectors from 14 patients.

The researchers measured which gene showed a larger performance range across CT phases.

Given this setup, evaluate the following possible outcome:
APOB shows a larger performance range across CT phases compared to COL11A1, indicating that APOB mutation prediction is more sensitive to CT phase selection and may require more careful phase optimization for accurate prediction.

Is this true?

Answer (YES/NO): YES